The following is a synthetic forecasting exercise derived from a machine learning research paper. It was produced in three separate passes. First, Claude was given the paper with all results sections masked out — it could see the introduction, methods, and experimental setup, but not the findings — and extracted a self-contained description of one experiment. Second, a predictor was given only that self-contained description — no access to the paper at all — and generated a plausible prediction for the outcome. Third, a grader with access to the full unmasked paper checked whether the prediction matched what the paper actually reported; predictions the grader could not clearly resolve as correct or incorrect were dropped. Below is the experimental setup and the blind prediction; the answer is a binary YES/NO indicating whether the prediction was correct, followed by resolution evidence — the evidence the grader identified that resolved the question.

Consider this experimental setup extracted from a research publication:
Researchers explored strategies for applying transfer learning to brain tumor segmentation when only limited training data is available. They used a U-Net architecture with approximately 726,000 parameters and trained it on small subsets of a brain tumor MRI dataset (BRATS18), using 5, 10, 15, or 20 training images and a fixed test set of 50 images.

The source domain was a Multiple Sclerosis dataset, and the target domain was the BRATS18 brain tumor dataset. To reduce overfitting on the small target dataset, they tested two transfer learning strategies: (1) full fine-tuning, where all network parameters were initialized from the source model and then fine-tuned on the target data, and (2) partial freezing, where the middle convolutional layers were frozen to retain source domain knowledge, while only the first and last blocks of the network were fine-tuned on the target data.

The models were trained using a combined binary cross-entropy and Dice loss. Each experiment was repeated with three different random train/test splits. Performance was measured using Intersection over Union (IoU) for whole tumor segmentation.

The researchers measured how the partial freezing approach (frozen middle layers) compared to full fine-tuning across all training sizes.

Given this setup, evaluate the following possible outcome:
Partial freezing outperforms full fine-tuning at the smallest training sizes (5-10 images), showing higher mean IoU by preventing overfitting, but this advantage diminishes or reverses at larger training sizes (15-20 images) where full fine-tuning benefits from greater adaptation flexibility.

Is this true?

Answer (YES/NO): NO